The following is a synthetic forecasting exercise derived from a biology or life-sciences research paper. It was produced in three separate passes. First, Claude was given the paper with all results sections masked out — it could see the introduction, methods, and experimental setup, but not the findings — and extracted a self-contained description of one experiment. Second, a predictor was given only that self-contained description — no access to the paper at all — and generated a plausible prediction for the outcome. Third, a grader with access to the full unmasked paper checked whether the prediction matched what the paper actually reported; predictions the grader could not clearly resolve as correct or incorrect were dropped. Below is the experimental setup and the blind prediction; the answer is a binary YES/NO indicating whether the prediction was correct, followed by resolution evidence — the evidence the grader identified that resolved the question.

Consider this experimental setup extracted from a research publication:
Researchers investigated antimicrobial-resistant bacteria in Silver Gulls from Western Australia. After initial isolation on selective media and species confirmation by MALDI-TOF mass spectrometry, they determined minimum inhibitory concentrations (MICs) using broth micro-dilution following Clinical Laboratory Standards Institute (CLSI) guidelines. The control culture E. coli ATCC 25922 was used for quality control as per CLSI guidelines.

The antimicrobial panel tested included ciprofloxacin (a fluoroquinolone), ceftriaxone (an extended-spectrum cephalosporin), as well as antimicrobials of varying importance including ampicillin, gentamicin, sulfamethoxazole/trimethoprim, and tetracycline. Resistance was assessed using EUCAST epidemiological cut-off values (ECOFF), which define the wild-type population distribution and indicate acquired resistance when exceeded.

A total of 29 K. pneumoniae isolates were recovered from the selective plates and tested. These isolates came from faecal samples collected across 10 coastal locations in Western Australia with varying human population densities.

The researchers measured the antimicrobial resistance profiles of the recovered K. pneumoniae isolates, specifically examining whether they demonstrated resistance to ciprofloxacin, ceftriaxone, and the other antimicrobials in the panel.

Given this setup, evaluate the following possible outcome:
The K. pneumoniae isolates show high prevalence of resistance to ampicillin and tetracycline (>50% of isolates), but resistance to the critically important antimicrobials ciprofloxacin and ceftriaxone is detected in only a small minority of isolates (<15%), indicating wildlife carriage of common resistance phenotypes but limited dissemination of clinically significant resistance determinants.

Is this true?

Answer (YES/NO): NO